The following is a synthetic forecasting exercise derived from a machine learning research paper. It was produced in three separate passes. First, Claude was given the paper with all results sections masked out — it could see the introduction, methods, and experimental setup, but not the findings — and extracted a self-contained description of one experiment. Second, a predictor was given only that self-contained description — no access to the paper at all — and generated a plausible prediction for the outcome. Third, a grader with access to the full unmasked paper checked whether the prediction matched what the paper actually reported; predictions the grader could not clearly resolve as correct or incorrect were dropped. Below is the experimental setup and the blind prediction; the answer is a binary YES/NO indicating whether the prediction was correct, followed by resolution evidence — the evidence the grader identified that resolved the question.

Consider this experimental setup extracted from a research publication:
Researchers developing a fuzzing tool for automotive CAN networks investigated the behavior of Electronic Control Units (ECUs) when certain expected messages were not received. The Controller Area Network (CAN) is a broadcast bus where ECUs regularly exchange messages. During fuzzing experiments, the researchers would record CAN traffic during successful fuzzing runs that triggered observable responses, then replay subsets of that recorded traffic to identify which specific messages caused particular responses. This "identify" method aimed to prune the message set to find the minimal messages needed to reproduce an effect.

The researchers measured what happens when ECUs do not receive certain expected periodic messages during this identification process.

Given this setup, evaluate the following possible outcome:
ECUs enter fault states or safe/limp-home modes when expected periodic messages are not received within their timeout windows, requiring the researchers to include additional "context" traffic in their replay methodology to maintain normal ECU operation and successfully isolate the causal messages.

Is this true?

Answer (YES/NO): YES